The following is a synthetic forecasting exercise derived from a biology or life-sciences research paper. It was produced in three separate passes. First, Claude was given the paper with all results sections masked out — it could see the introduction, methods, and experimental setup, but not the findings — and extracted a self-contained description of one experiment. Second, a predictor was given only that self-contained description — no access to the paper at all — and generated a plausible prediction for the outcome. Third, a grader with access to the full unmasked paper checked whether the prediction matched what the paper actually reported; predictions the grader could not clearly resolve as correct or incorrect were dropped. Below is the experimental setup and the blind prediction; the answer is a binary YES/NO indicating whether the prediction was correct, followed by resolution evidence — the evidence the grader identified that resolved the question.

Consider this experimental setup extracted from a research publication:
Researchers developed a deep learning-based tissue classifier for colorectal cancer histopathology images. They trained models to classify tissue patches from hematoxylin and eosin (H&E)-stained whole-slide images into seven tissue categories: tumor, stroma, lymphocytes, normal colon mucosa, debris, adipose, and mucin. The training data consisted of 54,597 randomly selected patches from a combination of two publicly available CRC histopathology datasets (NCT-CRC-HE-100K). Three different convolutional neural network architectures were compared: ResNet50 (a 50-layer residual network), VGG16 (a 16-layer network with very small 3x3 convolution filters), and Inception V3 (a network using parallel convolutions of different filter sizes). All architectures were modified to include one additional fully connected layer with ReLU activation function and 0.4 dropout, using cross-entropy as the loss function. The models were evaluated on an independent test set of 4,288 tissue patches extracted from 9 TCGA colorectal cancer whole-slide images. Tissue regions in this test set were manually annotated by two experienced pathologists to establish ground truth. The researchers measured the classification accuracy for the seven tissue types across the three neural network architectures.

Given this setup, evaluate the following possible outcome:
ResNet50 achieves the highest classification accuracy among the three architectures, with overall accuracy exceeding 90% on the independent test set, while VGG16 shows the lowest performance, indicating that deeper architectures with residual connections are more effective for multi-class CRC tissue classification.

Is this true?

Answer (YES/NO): NO